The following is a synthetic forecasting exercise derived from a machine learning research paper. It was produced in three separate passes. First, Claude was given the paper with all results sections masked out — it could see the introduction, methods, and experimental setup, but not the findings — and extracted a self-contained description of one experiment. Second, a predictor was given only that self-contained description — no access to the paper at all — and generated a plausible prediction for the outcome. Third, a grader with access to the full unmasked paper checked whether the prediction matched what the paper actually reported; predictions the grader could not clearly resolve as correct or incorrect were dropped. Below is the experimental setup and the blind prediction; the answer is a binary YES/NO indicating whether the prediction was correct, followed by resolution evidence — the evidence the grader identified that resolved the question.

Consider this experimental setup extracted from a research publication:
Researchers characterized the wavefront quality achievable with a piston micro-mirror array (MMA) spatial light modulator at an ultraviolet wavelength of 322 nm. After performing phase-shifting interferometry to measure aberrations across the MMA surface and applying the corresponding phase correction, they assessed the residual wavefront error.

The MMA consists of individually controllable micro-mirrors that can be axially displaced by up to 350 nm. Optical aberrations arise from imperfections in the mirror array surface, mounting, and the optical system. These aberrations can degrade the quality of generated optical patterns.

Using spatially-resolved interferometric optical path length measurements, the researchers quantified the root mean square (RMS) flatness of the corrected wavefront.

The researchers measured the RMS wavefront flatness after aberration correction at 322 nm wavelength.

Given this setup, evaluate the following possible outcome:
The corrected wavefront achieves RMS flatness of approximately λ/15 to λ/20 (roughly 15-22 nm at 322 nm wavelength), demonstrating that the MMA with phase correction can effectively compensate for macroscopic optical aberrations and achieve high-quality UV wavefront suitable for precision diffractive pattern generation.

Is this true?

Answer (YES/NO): NO